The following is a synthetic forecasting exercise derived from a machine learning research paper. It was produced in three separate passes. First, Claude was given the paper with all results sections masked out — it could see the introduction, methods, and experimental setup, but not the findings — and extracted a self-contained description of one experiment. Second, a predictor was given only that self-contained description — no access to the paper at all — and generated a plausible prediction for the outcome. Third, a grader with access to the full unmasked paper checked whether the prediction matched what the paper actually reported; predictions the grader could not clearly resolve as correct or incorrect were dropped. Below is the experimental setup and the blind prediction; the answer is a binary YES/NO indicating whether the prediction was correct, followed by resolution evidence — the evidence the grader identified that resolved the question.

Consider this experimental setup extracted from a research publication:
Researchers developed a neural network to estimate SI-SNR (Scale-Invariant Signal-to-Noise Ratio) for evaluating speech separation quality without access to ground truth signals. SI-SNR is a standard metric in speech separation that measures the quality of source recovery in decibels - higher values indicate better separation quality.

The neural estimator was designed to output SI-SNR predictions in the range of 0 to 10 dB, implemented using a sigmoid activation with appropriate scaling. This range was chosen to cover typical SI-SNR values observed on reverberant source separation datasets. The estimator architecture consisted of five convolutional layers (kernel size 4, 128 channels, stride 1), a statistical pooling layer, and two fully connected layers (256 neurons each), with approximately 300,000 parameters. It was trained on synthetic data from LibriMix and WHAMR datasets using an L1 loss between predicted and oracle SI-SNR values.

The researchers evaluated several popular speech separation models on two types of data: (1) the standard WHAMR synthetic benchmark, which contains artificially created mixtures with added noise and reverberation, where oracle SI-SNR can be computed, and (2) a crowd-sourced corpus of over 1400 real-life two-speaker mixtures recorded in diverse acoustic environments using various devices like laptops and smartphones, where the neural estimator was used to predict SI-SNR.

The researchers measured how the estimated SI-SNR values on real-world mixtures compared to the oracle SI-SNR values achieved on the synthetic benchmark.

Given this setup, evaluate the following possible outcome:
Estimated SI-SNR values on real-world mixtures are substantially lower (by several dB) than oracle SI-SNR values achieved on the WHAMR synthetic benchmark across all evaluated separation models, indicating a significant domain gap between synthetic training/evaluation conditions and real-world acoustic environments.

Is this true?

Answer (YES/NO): YES